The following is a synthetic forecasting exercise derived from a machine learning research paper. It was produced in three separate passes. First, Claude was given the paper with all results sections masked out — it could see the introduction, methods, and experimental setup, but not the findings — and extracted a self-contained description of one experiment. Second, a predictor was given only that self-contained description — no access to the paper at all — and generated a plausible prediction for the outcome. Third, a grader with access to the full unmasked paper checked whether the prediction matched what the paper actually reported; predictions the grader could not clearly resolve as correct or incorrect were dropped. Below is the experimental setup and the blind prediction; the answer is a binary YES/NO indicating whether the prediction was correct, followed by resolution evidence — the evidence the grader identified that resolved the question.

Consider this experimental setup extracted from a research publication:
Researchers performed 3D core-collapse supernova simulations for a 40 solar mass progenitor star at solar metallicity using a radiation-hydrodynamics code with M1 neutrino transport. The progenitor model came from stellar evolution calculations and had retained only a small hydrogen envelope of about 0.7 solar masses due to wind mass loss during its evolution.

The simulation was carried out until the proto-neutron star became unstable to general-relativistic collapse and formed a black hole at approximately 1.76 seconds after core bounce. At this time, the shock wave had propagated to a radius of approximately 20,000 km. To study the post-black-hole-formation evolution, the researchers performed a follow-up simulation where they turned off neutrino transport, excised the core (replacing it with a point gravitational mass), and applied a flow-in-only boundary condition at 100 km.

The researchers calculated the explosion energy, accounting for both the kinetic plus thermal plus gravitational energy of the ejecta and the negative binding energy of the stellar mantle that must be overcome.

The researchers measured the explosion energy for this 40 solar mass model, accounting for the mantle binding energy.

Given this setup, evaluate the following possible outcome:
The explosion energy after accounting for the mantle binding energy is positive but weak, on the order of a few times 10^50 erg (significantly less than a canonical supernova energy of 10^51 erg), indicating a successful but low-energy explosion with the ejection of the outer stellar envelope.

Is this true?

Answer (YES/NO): NO